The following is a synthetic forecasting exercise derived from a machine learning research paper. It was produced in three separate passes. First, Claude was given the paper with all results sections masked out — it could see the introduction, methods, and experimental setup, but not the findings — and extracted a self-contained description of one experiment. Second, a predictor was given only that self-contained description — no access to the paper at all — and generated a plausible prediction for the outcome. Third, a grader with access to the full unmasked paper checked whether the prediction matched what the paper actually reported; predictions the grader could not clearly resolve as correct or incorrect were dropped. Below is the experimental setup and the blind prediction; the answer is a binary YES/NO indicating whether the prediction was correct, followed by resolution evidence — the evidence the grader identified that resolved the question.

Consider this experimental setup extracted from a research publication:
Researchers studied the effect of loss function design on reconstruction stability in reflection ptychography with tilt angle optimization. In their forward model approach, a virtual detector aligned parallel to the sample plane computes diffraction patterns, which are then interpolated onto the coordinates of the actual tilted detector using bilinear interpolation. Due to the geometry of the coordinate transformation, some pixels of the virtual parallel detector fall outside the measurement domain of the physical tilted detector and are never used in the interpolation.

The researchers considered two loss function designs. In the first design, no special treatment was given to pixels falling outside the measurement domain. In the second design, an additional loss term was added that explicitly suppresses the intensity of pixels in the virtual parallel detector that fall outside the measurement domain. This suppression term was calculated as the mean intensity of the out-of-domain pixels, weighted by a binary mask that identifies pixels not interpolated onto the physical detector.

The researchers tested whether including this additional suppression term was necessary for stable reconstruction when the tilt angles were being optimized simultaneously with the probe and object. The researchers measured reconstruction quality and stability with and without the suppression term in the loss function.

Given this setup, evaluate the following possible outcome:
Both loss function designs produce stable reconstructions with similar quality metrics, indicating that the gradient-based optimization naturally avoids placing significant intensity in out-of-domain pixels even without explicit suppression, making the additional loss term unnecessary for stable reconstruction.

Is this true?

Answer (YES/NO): NO